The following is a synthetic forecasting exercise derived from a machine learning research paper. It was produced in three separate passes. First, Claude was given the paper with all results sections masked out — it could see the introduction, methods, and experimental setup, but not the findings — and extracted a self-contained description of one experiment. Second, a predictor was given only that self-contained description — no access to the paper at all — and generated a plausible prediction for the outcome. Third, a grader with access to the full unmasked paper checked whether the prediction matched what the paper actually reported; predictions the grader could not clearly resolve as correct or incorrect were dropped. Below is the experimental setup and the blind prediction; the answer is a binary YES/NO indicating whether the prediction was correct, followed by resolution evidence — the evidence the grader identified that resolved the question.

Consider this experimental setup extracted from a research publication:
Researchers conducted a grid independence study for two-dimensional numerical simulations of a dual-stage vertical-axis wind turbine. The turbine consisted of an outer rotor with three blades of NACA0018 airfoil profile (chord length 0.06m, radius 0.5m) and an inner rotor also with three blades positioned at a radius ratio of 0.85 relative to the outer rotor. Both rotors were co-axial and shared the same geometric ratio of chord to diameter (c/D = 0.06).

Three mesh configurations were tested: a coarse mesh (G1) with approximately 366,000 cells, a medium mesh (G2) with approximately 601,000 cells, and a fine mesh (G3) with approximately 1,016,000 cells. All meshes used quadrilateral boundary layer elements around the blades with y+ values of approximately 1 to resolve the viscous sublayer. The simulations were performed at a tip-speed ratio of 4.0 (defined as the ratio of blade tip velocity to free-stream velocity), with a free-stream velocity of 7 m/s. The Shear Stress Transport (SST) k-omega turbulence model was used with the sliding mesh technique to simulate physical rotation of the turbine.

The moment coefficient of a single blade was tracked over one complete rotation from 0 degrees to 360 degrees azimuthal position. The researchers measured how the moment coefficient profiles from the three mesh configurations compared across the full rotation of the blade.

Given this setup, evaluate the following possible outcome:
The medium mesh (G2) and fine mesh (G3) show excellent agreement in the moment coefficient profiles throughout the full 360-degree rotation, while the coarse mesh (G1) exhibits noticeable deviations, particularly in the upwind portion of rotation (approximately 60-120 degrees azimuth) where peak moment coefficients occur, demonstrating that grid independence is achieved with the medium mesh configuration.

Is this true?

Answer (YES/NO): NO